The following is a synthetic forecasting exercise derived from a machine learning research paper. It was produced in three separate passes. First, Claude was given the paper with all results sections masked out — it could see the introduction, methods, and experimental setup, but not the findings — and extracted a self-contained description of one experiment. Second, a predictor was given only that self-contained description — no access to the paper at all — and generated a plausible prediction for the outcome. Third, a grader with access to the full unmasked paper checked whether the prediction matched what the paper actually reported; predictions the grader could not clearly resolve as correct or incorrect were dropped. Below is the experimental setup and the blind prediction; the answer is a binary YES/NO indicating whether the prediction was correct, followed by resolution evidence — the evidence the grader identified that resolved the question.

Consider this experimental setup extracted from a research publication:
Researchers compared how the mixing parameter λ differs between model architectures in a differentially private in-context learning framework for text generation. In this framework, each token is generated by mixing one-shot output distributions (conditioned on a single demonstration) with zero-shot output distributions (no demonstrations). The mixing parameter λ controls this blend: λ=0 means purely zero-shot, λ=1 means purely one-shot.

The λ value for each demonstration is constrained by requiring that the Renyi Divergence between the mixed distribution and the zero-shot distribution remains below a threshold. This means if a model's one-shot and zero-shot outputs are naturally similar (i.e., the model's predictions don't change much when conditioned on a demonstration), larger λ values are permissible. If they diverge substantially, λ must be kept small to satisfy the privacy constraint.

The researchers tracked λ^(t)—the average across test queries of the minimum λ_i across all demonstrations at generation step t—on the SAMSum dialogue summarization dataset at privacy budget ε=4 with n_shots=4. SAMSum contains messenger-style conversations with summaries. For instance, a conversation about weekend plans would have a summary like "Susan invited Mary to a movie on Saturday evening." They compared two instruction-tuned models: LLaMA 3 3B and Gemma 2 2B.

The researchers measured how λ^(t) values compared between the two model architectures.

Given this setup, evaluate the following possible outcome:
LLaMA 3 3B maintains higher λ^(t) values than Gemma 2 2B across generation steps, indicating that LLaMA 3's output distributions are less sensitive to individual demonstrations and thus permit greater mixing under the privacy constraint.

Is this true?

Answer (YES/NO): NO